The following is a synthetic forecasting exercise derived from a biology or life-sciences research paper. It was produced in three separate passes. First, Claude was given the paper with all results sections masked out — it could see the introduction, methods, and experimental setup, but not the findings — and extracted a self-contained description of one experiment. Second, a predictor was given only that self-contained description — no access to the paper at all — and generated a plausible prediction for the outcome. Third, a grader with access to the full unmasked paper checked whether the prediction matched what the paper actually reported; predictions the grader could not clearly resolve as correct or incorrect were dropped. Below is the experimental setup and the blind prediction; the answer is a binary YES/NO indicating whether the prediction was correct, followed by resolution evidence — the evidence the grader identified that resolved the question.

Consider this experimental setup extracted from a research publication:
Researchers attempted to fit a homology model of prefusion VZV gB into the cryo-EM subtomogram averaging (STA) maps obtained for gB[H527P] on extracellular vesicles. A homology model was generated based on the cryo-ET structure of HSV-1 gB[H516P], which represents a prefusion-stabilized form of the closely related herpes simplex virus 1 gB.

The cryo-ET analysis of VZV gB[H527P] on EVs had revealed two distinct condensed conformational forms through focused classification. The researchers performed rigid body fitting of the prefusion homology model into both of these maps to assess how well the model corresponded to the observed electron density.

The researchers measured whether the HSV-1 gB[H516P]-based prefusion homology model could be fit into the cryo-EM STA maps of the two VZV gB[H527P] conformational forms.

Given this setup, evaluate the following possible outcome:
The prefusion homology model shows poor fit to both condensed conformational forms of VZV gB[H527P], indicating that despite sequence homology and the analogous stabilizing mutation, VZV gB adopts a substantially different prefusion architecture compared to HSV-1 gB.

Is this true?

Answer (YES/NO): NO